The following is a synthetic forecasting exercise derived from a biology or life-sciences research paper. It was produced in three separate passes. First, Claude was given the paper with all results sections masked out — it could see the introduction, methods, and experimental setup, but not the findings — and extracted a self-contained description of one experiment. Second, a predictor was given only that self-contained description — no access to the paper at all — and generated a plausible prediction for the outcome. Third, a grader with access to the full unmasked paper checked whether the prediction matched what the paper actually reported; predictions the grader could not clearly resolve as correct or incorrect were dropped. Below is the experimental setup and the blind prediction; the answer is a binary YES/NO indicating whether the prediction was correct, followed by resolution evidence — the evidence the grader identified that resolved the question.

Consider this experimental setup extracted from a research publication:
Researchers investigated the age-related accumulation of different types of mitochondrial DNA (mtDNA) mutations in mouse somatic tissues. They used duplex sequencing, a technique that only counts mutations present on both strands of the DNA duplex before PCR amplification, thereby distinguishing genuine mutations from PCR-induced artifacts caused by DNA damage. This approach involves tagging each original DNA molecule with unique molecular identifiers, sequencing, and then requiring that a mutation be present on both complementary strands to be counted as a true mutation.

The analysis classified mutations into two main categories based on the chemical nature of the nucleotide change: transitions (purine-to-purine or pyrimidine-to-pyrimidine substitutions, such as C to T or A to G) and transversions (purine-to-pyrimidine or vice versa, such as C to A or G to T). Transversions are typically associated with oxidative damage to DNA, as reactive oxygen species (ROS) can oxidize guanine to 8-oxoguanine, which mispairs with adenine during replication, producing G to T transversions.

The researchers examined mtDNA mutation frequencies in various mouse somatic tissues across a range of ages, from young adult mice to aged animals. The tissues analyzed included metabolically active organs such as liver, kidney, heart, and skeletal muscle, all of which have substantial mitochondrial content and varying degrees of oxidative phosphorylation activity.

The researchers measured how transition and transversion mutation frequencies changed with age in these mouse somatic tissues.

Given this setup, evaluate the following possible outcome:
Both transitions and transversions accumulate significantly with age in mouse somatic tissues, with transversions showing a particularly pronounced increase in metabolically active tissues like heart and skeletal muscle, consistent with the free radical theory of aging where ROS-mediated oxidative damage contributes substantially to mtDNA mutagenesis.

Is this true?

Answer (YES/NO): NO